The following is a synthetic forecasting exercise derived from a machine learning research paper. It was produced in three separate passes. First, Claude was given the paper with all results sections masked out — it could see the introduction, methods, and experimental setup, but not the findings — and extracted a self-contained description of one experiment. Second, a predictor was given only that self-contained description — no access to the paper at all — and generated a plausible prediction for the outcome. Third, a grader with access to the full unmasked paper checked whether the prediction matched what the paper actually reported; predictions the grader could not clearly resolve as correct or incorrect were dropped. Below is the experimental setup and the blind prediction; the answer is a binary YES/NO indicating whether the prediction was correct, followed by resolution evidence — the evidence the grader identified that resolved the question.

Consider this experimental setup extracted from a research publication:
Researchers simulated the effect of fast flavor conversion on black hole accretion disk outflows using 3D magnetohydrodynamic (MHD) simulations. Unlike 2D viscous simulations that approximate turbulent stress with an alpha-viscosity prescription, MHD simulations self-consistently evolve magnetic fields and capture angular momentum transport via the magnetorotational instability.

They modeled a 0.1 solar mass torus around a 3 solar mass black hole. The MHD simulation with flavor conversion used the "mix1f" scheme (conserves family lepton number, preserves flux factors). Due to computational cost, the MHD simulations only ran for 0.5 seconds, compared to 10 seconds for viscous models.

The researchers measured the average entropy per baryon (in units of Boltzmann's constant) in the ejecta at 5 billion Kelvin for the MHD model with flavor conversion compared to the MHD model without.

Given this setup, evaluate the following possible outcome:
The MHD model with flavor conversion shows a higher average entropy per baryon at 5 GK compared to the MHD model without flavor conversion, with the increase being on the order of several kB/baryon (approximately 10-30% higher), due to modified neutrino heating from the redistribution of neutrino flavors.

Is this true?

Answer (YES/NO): NO